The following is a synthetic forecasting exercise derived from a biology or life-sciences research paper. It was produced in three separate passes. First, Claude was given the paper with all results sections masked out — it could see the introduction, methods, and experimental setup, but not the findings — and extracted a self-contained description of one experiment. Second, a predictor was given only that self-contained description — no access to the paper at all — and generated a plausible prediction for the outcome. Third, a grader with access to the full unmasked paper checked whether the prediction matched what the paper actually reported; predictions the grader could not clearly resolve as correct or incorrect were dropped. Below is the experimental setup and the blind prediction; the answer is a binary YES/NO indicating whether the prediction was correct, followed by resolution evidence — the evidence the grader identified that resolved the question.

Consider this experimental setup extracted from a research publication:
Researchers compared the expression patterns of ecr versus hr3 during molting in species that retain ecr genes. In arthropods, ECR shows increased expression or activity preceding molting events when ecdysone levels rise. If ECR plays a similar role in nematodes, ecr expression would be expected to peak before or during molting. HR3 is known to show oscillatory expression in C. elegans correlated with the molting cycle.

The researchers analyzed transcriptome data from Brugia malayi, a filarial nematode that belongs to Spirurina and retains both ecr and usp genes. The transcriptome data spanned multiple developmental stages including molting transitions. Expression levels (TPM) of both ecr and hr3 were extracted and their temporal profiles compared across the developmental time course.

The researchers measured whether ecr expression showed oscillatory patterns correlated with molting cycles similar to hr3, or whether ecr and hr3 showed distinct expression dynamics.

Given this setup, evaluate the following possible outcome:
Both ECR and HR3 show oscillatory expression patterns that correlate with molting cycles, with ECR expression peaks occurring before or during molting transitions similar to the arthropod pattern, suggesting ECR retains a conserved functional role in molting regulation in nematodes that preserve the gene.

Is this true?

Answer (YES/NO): YES